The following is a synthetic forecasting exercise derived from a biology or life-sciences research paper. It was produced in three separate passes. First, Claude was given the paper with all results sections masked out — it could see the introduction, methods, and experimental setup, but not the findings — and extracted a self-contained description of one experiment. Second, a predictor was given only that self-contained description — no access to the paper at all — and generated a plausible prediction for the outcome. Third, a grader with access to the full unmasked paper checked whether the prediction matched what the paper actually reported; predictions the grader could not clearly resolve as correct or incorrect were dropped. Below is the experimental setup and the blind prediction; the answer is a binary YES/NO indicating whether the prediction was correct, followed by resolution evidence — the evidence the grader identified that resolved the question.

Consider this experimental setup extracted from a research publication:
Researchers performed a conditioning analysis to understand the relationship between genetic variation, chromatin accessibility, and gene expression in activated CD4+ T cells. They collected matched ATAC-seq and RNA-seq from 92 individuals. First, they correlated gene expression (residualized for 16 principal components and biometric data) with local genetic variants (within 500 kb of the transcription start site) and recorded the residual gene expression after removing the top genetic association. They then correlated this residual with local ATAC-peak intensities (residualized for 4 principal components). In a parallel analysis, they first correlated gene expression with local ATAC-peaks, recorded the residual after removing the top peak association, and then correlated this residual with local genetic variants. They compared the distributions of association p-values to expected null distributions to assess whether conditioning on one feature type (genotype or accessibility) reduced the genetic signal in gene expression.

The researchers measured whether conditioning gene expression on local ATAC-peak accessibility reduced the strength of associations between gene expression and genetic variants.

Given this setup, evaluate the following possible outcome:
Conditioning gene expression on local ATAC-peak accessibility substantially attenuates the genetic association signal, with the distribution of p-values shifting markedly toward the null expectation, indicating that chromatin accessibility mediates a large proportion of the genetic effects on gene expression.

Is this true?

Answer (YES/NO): NO